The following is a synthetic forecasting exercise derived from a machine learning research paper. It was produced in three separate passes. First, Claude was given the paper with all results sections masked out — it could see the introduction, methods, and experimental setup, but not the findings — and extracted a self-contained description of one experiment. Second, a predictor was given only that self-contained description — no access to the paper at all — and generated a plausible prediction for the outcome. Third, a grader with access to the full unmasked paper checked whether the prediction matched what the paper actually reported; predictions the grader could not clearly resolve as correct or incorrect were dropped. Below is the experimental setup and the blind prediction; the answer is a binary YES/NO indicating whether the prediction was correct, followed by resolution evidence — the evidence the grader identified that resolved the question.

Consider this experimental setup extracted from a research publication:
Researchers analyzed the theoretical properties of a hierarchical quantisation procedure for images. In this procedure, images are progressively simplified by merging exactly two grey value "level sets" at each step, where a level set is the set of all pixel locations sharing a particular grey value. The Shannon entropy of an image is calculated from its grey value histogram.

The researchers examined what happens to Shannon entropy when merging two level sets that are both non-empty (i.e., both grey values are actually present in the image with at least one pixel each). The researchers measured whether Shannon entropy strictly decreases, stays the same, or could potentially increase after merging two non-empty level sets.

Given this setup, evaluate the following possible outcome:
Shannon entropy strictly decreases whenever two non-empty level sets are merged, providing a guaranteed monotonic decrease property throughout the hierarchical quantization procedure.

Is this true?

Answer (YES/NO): YES